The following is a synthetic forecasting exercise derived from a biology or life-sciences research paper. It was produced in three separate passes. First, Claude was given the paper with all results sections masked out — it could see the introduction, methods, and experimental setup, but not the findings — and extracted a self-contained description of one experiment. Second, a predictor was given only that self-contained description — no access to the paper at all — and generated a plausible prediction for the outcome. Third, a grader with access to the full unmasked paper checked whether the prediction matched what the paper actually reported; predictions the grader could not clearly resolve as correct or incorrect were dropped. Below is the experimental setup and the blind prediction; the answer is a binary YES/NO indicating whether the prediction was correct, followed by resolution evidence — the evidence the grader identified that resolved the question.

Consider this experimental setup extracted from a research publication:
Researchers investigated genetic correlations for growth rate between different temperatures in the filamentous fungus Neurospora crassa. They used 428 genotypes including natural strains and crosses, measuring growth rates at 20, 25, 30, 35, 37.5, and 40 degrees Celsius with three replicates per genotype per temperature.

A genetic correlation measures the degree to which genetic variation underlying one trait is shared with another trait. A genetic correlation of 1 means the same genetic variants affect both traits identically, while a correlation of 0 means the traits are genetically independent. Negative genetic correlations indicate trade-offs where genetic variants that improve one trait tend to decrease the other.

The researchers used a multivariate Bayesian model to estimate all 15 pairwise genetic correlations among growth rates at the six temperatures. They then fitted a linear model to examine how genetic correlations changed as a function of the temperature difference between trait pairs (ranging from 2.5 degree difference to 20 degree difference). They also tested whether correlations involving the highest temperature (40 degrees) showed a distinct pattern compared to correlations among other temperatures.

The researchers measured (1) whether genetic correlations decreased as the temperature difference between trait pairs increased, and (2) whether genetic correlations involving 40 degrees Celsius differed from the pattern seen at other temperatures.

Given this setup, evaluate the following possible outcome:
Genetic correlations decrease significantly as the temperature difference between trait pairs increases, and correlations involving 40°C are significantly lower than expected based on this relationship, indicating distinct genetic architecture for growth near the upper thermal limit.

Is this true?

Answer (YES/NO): YES